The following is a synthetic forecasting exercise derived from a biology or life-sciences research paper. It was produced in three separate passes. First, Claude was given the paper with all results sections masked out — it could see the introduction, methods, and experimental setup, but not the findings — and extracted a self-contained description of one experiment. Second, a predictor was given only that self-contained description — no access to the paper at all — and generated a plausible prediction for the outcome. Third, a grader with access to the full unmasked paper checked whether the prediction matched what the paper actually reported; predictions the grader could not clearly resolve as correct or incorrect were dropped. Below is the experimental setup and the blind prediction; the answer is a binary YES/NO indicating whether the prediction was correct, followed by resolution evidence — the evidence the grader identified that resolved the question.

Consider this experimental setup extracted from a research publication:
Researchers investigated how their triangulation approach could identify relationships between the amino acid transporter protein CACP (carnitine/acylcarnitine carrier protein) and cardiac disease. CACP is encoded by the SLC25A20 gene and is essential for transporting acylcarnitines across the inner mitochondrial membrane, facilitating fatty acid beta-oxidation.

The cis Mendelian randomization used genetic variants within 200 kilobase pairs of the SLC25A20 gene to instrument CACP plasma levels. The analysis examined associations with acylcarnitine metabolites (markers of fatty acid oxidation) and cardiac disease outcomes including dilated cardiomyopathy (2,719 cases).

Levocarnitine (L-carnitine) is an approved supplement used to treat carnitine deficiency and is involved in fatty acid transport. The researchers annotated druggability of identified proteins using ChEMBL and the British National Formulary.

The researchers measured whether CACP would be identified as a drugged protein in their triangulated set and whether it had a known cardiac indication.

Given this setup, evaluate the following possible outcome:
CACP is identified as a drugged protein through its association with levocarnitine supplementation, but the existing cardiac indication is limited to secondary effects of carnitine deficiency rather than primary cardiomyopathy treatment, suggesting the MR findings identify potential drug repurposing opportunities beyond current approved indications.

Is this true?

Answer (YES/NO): NO